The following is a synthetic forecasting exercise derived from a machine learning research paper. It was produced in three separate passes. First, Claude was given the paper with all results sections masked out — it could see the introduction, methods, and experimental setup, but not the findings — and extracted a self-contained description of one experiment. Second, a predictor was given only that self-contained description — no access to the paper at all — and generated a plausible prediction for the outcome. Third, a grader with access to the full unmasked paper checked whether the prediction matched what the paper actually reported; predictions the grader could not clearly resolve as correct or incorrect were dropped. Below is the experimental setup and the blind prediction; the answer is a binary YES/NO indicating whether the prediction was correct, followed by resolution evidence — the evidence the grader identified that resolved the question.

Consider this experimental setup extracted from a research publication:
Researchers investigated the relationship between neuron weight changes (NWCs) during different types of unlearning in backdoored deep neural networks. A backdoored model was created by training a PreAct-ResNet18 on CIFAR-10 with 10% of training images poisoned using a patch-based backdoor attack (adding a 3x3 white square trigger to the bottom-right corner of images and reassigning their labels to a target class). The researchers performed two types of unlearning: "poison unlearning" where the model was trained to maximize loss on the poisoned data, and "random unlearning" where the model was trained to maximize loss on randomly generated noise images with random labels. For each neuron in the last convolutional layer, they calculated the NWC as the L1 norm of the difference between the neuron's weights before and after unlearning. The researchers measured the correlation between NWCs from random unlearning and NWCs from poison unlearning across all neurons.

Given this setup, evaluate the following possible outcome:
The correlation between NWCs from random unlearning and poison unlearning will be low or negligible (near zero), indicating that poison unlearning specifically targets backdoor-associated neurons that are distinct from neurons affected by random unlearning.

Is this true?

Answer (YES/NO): NO